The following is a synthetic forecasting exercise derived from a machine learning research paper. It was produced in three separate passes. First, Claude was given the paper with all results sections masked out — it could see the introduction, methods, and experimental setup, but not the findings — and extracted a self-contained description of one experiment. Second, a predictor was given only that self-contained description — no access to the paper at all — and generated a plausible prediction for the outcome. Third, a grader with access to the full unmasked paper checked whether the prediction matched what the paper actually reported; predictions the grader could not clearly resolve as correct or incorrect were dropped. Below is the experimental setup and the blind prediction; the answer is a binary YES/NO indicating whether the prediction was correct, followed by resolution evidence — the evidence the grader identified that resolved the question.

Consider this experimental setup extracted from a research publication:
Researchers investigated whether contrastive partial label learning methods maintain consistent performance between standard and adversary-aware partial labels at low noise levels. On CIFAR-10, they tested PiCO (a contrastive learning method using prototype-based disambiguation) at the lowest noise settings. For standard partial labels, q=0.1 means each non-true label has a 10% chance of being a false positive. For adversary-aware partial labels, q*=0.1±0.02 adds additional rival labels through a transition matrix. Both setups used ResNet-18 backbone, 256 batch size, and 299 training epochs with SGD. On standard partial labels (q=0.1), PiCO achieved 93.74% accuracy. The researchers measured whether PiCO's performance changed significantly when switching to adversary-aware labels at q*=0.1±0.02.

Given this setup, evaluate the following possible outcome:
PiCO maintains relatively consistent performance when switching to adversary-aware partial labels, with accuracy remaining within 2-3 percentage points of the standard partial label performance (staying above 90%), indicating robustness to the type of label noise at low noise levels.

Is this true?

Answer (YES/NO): YES